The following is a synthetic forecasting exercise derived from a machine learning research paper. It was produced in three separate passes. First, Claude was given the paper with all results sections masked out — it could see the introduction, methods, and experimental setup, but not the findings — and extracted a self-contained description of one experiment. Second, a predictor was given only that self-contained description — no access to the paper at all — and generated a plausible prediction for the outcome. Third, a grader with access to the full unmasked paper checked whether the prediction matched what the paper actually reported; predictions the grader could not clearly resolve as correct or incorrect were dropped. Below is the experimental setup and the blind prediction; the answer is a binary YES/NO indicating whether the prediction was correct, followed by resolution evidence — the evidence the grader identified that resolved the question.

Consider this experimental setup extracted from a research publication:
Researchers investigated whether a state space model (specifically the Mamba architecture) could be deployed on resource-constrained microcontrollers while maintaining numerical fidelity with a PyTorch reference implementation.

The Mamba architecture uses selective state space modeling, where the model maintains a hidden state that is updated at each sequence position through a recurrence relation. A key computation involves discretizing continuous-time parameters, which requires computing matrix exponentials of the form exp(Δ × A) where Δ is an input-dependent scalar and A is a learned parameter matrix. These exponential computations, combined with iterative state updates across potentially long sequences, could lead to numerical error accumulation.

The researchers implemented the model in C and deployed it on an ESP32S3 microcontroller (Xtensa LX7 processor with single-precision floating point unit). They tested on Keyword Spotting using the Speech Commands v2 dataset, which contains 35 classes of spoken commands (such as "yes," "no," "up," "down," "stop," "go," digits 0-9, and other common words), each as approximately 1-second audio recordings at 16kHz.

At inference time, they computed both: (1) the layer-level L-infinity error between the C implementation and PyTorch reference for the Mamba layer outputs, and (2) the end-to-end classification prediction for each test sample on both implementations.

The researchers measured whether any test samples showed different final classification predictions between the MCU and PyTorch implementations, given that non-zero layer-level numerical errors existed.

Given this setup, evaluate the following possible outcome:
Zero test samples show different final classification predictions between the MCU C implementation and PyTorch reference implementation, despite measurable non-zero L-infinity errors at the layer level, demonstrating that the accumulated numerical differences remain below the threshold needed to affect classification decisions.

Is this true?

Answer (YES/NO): YES